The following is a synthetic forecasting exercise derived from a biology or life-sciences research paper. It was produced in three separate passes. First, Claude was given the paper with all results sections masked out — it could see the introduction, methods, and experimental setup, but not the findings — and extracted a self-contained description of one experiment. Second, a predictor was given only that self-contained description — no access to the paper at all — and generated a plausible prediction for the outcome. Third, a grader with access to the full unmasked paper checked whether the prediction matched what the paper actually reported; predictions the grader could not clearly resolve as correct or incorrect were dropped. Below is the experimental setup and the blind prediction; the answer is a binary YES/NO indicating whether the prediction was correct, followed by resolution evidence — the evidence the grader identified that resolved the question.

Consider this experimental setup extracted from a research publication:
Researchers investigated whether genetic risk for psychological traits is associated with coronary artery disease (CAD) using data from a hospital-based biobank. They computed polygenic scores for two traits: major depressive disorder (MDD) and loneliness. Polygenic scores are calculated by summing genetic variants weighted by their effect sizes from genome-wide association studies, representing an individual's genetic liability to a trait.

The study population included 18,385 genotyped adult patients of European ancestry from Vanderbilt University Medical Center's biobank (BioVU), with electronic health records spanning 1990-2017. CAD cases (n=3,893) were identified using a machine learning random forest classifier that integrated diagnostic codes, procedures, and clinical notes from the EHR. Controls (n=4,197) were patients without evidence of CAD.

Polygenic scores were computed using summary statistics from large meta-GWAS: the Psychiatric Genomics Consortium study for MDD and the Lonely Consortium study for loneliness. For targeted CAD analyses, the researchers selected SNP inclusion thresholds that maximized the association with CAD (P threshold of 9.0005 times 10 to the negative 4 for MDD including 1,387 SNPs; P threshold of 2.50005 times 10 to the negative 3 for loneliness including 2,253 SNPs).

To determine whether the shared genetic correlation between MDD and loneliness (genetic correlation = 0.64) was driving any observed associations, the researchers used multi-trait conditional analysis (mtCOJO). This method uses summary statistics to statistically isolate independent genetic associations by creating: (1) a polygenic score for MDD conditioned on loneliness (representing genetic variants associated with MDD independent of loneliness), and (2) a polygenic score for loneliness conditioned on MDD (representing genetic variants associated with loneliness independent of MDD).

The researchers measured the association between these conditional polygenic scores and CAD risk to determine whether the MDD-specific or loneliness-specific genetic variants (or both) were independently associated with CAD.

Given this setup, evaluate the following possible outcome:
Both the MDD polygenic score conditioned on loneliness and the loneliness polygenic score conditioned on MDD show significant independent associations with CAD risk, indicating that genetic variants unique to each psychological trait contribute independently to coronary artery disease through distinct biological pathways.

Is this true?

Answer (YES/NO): NO